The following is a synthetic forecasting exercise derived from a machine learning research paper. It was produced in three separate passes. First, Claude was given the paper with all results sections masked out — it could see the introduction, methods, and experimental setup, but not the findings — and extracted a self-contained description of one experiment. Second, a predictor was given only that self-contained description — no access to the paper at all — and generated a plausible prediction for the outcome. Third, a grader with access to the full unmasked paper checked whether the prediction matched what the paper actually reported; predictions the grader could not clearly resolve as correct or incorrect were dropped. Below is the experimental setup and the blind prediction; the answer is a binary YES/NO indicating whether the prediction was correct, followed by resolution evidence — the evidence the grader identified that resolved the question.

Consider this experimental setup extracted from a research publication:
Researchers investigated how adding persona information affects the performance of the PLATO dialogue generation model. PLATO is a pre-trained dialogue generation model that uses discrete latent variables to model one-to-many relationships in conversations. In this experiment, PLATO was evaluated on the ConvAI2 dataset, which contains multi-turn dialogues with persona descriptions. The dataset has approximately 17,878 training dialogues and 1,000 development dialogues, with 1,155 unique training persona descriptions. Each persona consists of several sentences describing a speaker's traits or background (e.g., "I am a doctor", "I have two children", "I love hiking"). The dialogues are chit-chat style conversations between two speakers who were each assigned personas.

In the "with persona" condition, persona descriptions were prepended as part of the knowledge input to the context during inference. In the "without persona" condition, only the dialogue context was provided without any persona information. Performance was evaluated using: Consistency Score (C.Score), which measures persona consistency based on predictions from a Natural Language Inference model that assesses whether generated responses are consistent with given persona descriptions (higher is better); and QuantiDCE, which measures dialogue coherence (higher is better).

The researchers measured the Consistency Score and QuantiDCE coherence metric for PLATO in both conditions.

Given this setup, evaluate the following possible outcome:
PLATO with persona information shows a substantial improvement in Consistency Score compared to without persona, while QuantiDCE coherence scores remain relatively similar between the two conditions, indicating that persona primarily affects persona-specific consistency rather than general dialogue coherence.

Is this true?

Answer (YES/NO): NO